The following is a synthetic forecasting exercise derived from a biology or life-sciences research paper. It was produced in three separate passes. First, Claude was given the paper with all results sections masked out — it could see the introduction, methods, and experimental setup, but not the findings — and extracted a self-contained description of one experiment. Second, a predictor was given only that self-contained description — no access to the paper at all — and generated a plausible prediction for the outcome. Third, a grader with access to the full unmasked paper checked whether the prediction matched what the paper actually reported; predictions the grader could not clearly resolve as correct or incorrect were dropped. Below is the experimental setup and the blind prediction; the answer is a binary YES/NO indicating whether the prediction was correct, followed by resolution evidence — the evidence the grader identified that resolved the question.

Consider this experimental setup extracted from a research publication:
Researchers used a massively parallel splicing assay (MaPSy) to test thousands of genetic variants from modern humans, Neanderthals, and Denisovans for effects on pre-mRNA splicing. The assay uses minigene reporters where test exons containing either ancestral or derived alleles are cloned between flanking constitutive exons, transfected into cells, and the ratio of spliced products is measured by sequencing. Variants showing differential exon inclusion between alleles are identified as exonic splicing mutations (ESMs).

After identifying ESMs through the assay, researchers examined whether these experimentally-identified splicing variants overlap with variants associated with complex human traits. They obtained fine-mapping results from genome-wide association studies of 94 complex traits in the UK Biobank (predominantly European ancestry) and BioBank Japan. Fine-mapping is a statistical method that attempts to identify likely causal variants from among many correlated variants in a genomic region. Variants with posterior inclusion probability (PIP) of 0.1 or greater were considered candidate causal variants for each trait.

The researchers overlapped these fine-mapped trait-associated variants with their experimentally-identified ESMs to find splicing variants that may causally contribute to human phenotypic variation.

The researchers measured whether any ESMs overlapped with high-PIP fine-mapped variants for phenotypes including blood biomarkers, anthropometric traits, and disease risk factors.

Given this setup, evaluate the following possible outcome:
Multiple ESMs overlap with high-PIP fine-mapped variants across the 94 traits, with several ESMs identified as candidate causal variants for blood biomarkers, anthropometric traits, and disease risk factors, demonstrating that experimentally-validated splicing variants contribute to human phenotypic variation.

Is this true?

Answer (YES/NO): YES